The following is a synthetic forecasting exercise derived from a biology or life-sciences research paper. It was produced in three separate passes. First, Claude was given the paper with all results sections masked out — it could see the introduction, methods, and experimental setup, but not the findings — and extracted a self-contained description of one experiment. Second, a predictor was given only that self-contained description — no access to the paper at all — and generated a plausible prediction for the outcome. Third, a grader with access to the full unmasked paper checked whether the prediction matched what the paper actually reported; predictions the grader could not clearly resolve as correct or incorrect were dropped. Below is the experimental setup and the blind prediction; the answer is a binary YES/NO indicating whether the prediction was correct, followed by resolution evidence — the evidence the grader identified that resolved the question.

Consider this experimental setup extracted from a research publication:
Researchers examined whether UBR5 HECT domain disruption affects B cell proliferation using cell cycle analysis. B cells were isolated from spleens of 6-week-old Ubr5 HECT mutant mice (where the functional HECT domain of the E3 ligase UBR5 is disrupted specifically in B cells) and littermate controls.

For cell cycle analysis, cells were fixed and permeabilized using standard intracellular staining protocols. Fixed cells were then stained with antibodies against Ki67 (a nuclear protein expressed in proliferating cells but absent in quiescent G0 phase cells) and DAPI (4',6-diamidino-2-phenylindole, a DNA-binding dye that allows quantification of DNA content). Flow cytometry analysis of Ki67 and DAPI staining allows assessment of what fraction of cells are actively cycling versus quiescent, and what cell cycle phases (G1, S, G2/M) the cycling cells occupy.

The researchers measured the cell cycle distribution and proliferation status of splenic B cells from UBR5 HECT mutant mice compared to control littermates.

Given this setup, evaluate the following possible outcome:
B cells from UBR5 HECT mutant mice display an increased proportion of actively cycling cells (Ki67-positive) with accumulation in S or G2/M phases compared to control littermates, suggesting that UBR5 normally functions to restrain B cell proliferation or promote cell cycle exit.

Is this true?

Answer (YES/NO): NO